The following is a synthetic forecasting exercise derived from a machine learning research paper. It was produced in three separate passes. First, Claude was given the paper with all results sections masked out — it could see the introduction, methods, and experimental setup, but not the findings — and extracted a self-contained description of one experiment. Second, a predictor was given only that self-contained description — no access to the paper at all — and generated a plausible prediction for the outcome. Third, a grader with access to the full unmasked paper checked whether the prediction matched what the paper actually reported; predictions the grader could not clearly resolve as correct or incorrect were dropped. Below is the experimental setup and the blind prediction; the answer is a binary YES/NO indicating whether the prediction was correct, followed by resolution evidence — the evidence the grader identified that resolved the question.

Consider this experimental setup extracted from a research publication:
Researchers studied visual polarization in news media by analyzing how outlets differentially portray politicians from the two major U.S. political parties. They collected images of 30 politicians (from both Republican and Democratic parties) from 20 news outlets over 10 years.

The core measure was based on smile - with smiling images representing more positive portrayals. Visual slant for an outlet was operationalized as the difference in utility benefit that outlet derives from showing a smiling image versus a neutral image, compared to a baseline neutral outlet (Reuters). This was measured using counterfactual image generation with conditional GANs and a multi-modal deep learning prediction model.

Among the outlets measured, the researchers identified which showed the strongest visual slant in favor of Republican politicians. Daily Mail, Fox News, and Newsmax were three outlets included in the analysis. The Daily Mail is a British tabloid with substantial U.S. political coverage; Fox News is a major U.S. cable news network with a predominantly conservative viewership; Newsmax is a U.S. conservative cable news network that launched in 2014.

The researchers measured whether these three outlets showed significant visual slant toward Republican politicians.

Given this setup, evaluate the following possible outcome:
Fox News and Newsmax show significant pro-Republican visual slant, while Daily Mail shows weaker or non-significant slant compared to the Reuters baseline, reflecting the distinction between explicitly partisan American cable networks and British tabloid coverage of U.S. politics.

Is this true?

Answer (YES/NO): NO